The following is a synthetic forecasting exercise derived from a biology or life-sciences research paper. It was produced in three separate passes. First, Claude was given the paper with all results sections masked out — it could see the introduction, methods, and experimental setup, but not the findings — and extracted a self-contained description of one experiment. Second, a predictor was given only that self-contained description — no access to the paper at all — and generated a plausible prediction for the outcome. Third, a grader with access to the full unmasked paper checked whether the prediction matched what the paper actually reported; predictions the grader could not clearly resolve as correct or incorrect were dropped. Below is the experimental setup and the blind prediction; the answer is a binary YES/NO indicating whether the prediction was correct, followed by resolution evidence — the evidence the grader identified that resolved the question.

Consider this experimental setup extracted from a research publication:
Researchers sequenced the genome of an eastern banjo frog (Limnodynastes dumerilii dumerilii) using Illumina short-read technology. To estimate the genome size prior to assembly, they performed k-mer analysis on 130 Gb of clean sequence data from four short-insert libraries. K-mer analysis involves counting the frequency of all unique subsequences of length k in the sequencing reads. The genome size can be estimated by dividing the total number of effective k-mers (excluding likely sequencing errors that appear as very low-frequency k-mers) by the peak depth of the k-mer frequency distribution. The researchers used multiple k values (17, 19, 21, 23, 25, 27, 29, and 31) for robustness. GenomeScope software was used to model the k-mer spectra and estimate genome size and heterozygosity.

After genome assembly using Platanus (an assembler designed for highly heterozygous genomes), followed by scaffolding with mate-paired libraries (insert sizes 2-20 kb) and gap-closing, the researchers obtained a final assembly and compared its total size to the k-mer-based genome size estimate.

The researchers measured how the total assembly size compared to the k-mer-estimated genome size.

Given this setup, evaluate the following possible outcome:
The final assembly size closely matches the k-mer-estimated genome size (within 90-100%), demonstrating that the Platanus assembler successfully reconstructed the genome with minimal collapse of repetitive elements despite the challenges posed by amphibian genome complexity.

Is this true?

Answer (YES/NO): YES